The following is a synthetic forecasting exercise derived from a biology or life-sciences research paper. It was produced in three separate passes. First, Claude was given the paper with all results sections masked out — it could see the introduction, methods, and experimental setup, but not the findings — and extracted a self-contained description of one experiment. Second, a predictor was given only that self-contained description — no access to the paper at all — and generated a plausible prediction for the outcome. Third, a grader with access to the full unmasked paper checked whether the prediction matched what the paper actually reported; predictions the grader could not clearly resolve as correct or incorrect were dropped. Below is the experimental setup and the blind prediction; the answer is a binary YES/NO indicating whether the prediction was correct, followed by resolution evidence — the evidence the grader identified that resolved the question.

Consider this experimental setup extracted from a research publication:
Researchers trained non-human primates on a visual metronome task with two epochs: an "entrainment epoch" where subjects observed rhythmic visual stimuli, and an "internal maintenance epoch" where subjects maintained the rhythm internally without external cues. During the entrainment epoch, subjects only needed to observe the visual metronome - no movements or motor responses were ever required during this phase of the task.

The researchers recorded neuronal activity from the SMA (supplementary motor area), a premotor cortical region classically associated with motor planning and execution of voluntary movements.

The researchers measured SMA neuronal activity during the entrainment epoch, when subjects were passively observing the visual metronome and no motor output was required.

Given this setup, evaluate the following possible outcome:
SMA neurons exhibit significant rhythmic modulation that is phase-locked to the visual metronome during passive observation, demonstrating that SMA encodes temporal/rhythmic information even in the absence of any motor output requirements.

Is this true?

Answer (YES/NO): YES